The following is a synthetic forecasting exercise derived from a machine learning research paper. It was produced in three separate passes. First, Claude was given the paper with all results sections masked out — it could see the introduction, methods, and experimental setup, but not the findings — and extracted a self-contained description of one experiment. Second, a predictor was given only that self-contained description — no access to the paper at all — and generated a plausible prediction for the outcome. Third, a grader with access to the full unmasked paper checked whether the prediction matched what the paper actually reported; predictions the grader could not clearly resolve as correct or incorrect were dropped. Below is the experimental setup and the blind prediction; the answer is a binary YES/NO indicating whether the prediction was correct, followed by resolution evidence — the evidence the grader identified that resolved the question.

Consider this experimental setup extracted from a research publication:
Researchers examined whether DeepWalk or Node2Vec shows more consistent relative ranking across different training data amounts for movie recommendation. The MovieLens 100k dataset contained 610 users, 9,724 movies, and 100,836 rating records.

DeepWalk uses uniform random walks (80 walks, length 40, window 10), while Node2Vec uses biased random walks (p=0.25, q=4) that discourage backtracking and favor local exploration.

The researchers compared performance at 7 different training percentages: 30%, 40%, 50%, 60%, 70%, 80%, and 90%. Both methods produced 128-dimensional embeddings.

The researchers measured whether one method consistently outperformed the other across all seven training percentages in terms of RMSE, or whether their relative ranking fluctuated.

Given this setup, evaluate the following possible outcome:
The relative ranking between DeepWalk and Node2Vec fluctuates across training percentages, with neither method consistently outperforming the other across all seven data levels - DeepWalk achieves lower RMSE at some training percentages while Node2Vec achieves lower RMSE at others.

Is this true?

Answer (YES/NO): NO